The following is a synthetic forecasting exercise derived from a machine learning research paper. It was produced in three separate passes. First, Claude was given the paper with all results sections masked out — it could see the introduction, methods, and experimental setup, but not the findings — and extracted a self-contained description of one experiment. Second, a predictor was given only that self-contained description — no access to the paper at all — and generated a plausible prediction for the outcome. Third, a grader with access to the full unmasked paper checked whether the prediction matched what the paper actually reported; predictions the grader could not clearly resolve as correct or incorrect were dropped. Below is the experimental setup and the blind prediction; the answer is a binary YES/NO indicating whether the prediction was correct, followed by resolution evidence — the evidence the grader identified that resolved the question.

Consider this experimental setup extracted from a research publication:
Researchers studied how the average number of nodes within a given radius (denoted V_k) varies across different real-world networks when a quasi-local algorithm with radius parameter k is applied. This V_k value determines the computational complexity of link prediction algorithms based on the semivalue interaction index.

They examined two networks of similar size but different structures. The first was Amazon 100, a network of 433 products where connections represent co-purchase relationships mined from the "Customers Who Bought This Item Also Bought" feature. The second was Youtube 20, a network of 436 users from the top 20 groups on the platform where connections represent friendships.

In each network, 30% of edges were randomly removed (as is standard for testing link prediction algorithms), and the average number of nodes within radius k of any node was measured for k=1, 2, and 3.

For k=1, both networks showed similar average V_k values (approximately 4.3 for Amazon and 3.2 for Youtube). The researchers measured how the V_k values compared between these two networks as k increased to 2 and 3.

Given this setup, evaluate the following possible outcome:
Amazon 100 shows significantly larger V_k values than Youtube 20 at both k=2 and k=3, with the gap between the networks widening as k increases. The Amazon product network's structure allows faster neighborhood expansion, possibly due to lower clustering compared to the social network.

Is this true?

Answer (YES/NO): NO